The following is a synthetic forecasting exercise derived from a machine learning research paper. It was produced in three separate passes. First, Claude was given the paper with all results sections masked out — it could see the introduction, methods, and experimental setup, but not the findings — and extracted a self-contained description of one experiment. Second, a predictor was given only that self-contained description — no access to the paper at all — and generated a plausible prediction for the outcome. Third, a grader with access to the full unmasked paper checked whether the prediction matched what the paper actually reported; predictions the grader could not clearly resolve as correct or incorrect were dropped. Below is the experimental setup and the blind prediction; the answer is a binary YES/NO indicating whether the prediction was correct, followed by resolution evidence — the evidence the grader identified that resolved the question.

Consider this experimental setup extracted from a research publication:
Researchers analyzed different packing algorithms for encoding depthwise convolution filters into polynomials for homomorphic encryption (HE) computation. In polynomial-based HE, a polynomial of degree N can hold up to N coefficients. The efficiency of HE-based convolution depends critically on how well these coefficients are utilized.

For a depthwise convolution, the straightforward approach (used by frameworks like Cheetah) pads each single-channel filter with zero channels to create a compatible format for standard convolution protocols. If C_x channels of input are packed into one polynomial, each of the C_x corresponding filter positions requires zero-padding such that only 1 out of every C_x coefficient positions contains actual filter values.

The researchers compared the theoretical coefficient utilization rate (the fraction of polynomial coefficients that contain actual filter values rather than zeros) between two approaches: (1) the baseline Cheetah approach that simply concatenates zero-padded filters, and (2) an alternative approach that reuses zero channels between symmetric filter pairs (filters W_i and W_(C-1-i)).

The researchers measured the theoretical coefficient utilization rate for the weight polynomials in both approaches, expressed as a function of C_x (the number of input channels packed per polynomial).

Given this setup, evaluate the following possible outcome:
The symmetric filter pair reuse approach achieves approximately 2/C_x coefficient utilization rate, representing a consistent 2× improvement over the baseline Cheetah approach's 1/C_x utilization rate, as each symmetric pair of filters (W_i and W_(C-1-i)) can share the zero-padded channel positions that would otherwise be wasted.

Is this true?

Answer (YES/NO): NO